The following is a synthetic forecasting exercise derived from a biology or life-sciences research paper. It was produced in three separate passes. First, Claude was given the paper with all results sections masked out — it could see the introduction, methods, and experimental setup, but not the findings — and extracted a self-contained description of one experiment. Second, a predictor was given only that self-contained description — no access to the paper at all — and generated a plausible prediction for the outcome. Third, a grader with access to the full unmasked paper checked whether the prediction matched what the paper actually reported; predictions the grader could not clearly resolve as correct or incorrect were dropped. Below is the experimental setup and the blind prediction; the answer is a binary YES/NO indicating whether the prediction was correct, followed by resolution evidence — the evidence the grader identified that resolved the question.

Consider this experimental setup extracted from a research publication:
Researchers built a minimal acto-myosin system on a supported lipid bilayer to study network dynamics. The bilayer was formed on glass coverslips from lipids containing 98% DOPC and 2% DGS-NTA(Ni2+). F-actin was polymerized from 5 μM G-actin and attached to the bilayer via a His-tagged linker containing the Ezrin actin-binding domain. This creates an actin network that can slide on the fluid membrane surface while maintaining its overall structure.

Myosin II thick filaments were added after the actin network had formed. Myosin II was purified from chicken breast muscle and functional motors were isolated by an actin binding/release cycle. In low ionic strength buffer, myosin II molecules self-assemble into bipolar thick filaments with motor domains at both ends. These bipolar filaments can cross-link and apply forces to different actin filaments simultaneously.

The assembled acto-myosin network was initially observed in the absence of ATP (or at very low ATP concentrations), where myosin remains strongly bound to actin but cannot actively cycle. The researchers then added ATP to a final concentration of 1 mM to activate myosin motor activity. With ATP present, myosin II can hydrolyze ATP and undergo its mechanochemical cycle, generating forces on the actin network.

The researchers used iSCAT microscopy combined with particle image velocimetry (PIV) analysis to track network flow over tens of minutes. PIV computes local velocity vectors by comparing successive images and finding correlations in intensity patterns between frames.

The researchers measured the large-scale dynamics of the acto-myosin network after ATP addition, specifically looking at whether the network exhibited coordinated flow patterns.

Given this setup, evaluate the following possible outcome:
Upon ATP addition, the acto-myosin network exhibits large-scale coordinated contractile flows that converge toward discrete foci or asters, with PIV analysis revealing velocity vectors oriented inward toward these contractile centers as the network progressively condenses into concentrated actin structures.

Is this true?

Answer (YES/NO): NO